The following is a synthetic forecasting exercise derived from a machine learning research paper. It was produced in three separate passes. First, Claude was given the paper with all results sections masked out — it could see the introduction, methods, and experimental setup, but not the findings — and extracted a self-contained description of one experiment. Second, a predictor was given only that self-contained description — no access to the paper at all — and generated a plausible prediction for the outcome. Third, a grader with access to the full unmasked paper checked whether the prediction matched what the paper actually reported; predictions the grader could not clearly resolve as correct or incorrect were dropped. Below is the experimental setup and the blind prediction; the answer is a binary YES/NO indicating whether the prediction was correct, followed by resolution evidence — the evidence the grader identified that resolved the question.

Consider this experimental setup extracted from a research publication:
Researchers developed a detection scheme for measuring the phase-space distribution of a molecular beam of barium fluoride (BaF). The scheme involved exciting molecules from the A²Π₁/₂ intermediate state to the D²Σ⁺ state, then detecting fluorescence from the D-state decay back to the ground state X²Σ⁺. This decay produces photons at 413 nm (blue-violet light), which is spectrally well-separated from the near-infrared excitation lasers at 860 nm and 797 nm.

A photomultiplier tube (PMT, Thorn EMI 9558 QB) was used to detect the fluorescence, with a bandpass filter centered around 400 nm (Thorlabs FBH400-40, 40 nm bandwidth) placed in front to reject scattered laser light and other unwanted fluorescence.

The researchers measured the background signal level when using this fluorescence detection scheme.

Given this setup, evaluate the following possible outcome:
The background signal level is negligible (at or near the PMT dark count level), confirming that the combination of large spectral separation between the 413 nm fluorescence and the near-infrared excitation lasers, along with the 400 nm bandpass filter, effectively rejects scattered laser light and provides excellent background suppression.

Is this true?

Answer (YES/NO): YES